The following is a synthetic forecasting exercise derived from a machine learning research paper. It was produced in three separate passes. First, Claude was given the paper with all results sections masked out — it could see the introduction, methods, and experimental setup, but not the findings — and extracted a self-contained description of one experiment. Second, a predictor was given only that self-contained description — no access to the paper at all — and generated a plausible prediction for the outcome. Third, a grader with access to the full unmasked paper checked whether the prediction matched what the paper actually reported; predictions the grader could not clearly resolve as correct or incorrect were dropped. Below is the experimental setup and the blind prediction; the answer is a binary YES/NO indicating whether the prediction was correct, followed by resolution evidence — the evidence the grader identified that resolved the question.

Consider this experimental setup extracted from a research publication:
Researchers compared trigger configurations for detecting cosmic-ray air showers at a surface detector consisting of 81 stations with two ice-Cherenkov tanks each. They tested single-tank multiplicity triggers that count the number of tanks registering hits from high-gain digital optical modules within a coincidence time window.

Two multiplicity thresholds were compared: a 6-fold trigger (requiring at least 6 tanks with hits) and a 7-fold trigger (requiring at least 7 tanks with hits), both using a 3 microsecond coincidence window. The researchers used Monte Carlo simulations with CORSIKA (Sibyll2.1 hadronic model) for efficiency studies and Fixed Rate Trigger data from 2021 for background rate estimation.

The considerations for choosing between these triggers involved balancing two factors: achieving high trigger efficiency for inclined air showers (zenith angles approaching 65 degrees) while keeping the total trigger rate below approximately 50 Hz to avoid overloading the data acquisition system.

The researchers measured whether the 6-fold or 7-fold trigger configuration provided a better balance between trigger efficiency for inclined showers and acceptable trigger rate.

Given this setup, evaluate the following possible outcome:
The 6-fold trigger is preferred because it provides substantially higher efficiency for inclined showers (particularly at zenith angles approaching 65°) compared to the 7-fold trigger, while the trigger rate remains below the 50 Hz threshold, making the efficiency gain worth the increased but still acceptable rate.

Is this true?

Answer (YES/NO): NO